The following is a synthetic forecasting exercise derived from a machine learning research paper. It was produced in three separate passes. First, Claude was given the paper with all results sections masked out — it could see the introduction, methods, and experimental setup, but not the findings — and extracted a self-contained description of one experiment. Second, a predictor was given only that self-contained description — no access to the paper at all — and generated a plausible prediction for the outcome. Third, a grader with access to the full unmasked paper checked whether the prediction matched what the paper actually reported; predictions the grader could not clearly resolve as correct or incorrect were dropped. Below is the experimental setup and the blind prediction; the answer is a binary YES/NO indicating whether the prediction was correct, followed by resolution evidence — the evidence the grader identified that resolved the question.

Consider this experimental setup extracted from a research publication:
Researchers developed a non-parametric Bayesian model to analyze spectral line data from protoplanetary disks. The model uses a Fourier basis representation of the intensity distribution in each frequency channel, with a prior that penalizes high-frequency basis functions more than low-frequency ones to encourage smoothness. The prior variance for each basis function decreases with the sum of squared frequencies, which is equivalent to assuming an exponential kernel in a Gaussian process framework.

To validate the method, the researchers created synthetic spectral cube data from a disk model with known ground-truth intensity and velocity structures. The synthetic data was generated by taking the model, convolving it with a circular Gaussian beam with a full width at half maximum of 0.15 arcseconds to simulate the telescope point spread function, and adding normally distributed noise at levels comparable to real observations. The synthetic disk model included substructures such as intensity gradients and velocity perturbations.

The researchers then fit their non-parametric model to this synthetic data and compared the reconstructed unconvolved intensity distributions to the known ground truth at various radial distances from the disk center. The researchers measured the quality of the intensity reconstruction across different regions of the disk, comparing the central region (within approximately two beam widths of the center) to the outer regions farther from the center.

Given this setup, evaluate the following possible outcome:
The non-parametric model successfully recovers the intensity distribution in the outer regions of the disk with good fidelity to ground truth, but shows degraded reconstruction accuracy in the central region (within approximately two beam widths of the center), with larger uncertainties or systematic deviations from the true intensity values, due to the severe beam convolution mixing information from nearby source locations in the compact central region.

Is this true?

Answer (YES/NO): YES